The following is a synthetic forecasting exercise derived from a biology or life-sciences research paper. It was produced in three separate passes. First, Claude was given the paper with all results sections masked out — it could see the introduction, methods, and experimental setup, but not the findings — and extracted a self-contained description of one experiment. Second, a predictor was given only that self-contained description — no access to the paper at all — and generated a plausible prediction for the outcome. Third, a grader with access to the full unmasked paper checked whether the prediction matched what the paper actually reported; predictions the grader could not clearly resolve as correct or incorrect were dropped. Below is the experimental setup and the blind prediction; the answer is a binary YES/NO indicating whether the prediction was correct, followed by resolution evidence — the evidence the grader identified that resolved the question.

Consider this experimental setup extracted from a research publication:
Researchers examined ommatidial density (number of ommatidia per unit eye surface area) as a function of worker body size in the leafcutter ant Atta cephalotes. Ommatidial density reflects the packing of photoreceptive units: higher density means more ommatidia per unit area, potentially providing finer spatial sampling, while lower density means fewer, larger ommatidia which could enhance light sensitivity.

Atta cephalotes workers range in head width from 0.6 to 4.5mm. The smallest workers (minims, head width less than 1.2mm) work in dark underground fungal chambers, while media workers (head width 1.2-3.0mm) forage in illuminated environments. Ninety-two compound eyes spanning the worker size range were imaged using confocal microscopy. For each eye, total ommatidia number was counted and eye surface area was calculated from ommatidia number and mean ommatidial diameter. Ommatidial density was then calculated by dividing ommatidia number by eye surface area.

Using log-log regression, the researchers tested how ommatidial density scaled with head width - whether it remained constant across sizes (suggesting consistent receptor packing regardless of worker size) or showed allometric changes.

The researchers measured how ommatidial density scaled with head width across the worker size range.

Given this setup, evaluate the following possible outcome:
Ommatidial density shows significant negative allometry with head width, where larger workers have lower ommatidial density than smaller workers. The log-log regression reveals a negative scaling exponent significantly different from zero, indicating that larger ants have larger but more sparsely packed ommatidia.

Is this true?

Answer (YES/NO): YES